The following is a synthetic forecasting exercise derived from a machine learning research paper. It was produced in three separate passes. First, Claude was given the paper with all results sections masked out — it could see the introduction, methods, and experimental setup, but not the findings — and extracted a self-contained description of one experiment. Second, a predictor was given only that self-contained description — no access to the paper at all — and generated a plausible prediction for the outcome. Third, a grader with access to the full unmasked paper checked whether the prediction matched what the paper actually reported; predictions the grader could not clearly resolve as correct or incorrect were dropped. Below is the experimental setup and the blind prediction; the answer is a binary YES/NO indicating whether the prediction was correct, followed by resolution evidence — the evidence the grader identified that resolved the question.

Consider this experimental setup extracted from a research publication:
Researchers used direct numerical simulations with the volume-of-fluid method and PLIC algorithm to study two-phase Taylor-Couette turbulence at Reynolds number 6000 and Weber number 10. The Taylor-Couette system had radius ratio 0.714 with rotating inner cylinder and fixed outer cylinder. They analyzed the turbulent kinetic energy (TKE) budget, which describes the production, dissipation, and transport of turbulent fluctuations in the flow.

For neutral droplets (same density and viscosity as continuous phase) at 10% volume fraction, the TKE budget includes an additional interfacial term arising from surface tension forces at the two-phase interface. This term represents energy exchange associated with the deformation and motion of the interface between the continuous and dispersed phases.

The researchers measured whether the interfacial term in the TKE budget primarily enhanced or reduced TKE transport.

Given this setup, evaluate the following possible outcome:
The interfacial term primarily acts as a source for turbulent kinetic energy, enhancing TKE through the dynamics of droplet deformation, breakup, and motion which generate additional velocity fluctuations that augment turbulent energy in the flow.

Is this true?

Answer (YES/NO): YES